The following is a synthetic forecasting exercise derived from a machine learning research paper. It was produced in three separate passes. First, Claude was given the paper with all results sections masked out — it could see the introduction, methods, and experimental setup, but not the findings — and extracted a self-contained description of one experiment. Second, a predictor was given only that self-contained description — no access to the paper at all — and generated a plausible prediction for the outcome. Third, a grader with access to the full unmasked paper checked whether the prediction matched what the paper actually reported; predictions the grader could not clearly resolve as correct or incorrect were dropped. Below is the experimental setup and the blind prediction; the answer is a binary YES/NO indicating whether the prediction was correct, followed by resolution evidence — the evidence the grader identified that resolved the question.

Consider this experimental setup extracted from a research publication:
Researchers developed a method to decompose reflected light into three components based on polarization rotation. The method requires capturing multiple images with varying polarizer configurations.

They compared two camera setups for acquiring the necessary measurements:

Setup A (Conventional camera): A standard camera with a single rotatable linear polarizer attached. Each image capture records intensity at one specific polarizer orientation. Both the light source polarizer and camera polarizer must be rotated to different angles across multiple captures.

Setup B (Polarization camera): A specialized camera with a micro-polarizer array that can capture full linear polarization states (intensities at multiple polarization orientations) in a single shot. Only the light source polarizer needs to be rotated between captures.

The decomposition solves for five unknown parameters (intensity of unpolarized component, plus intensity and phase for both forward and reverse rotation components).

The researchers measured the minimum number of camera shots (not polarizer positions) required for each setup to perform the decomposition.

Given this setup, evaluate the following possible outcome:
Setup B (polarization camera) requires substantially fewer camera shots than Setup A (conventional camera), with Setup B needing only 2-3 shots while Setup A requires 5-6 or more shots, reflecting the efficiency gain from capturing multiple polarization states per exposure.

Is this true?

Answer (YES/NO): YES